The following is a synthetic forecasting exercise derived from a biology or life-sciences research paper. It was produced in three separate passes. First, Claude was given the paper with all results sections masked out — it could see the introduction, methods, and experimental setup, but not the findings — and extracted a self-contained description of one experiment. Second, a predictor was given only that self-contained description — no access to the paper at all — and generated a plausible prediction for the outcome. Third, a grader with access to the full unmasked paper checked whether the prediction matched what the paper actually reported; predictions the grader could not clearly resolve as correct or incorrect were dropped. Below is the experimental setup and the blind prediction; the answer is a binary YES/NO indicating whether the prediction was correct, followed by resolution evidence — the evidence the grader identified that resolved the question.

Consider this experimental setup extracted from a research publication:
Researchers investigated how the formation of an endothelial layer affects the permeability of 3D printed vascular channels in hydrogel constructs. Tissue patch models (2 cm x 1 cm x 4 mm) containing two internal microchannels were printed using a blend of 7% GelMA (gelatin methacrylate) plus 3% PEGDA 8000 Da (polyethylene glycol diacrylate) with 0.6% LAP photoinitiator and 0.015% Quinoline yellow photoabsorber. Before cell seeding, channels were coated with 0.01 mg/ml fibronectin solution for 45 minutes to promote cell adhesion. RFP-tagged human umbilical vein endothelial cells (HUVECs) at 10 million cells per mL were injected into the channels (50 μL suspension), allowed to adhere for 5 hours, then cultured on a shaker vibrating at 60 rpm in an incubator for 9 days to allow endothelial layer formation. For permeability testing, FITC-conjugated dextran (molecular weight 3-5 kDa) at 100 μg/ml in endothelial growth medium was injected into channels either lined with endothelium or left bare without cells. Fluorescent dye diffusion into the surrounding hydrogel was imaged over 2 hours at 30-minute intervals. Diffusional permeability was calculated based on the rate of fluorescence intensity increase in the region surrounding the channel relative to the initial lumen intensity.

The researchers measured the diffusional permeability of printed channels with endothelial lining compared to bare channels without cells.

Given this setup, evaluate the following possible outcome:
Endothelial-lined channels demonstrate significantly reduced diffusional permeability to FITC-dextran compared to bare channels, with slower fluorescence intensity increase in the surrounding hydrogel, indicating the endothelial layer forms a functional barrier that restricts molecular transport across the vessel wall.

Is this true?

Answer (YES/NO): YES